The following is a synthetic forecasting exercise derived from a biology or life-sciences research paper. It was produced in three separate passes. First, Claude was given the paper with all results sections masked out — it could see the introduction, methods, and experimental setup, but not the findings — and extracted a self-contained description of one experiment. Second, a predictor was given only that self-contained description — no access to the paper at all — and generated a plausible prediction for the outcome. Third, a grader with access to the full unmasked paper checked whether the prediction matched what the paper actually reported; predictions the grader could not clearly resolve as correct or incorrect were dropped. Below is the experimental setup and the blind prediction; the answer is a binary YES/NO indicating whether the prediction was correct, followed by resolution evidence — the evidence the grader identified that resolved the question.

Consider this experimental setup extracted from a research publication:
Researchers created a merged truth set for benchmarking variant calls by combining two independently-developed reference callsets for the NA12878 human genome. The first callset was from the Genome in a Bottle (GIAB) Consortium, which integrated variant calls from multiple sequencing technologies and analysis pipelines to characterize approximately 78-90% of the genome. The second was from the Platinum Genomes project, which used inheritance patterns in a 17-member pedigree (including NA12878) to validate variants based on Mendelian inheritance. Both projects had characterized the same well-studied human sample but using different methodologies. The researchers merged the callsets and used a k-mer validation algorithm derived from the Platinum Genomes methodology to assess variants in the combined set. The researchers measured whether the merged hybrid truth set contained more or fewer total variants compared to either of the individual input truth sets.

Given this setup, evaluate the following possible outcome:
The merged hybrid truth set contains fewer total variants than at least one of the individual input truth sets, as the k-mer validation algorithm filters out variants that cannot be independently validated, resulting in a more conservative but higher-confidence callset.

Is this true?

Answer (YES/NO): NO